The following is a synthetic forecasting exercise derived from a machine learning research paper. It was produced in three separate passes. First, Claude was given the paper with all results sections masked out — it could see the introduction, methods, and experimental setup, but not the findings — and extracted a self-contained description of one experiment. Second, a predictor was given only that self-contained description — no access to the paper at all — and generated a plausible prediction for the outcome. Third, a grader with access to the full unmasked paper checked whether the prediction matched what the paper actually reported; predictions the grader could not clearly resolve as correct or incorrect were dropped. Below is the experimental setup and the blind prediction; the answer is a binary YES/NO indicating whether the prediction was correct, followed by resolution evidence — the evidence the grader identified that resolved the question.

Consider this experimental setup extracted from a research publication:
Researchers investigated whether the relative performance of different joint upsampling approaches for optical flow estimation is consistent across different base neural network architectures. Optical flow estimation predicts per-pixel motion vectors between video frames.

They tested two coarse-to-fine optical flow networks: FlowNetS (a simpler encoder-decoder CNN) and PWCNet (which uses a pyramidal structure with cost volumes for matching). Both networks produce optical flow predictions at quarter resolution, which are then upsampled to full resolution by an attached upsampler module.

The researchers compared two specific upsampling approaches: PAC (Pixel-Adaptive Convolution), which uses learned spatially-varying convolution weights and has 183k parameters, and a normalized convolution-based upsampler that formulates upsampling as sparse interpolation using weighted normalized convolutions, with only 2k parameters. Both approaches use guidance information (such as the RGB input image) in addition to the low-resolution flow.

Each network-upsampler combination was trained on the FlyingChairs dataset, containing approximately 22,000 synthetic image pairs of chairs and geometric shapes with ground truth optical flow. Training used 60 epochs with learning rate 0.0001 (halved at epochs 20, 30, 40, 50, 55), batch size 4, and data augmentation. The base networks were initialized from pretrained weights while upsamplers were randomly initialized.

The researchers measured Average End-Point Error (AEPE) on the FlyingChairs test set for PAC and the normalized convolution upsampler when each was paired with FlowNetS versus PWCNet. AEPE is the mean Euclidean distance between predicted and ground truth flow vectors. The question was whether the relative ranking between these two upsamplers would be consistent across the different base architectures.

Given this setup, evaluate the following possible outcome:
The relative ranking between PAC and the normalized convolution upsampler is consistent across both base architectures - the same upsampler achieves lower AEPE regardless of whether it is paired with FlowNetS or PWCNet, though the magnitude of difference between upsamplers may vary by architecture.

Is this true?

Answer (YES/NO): NO